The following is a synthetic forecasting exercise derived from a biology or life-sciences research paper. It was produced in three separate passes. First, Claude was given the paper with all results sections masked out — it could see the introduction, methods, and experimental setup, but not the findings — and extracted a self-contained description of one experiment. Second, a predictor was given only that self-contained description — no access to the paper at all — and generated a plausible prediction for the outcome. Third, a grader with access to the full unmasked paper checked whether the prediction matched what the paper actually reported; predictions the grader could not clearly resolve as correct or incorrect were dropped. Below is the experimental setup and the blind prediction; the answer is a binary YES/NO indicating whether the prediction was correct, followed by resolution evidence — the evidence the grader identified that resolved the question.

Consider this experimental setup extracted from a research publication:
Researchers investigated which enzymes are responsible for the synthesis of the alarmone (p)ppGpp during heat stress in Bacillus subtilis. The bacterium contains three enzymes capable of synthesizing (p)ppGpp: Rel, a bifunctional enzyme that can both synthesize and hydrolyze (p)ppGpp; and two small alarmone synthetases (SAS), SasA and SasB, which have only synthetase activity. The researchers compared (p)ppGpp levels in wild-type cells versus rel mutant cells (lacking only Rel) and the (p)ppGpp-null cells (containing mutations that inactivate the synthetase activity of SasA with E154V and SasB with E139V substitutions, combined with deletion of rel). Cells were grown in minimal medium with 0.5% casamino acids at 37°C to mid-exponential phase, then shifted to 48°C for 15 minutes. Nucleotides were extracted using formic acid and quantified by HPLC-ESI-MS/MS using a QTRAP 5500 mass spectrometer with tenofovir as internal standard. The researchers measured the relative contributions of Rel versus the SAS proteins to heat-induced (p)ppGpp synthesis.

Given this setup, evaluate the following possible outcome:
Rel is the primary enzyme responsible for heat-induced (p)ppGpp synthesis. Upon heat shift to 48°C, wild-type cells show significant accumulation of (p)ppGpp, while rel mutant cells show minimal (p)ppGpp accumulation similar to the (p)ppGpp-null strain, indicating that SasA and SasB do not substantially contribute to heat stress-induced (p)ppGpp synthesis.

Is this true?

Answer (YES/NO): YES